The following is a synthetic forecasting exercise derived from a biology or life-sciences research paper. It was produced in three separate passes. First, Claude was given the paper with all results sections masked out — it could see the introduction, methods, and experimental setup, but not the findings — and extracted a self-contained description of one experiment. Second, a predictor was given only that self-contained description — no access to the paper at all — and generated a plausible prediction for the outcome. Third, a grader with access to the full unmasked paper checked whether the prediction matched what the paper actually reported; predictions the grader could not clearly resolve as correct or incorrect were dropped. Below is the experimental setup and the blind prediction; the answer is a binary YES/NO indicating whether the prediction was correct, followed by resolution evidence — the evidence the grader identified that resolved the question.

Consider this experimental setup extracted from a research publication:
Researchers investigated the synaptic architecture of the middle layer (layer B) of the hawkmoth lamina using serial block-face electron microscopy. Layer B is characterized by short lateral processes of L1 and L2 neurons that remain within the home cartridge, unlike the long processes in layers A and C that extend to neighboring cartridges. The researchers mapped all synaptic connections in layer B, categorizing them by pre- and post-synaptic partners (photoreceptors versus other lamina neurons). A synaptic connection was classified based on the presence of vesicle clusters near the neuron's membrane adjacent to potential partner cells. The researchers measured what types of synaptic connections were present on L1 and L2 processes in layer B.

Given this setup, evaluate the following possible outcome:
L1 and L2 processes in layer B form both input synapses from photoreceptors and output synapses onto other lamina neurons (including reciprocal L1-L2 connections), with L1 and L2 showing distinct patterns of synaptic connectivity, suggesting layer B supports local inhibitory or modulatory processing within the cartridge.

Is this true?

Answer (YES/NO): NO